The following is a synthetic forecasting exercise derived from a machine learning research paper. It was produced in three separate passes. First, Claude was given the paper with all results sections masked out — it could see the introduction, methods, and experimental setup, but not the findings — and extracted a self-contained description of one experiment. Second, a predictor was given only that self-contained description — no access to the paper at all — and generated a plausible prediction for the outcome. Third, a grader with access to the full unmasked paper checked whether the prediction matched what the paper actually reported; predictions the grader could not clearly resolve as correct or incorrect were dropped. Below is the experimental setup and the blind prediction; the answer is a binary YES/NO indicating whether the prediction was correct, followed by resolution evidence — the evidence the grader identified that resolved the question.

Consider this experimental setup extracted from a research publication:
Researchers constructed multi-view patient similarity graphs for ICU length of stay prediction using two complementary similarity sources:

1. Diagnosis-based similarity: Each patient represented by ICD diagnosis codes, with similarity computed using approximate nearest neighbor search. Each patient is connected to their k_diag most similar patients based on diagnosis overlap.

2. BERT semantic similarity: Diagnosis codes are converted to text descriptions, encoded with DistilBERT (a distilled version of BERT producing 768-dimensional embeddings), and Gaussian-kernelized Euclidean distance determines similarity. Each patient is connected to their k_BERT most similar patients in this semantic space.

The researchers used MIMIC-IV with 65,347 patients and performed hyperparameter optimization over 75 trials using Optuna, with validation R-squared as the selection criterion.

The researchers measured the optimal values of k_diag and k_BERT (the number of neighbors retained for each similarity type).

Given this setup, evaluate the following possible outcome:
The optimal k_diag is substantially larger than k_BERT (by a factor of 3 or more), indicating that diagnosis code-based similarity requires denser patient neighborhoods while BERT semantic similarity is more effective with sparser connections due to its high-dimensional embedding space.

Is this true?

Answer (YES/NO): YES